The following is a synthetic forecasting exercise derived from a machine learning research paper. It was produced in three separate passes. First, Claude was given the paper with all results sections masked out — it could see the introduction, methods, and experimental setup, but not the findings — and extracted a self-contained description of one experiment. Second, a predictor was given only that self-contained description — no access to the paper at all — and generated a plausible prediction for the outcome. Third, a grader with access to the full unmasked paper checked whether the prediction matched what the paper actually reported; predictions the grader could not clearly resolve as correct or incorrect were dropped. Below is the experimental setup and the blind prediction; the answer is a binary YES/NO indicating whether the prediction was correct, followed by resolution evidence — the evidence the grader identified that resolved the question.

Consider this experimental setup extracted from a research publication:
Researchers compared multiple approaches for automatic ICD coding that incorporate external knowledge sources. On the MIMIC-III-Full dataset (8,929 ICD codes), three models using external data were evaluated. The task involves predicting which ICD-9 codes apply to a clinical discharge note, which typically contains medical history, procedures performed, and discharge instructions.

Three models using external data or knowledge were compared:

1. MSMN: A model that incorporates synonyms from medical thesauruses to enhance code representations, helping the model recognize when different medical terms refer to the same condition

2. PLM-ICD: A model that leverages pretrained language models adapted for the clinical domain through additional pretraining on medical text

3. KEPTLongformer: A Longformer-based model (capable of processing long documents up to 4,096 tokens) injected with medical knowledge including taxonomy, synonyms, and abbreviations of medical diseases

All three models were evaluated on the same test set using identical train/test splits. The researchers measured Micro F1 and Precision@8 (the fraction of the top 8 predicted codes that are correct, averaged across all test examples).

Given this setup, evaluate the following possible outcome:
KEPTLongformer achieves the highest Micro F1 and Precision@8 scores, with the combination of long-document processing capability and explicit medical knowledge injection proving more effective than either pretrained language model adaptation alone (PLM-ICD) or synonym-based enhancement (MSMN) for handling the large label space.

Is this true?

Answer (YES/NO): YES